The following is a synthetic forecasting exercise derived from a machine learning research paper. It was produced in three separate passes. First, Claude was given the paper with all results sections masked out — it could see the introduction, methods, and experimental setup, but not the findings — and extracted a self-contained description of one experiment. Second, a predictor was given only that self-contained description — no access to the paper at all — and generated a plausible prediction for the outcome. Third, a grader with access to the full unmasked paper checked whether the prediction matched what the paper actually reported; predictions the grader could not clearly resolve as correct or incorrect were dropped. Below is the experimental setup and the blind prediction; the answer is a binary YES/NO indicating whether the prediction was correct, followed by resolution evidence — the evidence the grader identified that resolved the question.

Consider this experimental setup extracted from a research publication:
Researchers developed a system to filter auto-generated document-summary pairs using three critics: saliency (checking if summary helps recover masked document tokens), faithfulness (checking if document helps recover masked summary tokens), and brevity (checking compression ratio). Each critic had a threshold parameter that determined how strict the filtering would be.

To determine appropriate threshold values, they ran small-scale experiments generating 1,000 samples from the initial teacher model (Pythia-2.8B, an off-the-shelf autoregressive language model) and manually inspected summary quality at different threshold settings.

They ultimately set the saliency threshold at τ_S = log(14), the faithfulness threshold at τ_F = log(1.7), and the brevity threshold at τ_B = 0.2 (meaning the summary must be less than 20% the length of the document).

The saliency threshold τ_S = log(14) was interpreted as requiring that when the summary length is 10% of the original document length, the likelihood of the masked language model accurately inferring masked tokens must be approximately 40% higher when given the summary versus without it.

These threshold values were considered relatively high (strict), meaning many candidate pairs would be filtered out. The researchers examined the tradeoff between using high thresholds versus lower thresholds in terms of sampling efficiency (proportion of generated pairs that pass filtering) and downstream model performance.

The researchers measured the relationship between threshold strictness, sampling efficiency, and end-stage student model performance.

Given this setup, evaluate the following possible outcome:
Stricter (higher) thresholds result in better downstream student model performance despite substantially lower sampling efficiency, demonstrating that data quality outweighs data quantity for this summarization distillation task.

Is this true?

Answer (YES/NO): YES